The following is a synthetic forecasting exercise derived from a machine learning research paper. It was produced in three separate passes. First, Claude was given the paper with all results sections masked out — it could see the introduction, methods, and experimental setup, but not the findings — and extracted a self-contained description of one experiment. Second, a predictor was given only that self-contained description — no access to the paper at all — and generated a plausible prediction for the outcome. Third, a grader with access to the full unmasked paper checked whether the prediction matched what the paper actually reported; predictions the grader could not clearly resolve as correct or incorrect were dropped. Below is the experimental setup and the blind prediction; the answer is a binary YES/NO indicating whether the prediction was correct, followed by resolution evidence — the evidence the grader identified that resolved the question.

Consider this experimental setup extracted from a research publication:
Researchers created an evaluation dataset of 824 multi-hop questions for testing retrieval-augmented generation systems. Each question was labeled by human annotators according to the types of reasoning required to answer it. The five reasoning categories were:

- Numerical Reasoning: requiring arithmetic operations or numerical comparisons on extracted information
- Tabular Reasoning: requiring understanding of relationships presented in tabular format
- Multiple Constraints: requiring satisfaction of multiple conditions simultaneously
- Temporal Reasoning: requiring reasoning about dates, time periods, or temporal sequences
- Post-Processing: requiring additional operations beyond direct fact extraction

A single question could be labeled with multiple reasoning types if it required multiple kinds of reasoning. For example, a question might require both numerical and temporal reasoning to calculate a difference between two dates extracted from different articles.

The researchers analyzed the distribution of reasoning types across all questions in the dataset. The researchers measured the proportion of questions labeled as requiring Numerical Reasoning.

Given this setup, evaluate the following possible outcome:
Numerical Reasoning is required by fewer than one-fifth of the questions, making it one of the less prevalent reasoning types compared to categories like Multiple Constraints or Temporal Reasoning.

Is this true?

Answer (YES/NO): NO